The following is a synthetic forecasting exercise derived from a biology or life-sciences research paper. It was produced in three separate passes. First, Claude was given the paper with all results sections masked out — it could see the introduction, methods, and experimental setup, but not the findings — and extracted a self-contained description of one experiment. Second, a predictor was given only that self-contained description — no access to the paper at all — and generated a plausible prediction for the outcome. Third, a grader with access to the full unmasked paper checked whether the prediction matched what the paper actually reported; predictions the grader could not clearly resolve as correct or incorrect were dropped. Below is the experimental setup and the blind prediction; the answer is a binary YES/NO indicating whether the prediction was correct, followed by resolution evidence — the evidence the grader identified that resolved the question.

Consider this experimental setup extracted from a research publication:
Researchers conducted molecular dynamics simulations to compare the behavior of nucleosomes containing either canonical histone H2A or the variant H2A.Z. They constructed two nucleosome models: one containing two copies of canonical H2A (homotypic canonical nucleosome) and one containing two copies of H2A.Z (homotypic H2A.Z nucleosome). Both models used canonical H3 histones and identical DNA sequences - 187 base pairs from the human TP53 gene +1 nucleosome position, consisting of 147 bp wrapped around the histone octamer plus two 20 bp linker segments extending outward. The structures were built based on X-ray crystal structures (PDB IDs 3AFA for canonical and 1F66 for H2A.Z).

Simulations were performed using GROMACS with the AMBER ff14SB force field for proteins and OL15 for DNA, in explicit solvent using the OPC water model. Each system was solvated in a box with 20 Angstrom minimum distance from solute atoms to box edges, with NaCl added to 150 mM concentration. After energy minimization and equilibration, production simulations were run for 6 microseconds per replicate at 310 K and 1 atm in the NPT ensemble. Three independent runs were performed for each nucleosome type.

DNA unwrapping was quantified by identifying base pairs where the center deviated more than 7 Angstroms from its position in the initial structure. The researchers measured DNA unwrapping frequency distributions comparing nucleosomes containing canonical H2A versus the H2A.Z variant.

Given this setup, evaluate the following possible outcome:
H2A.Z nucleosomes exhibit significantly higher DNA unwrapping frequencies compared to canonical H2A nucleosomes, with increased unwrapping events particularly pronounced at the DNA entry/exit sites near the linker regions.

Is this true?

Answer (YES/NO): YES